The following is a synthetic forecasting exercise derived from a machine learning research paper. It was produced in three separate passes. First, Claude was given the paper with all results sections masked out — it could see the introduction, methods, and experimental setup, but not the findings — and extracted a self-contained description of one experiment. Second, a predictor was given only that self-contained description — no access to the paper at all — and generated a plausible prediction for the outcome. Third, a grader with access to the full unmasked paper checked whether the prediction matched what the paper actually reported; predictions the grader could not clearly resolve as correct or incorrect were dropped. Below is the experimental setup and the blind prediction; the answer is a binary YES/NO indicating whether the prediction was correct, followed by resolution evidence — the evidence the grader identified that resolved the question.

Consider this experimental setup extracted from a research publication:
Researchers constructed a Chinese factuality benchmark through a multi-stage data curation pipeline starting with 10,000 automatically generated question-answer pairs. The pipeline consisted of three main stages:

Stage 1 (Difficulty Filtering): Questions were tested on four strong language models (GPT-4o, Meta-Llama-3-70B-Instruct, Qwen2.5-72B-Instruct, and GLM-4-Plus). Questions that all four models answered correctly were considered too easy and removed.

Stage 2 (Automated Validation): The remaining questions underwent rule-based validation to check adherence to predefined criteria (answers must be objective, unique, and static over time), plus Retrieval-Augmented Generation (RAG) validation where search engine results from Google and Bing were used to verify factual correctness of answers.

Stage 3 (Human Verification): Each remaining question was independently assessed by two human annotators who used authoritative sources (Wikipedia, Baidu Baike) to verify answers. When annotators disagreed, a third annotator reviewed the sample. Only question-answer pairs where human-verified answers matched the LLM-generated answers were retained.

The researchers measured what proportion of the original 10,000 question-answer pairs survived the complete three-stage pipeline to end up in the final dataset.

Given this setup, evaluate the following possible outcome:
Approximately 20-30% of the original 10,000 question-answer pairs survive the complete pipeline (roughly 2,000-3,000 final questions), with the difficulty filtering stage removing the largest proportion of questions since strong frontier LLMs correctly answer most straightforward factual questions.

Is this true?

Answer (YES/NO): YES